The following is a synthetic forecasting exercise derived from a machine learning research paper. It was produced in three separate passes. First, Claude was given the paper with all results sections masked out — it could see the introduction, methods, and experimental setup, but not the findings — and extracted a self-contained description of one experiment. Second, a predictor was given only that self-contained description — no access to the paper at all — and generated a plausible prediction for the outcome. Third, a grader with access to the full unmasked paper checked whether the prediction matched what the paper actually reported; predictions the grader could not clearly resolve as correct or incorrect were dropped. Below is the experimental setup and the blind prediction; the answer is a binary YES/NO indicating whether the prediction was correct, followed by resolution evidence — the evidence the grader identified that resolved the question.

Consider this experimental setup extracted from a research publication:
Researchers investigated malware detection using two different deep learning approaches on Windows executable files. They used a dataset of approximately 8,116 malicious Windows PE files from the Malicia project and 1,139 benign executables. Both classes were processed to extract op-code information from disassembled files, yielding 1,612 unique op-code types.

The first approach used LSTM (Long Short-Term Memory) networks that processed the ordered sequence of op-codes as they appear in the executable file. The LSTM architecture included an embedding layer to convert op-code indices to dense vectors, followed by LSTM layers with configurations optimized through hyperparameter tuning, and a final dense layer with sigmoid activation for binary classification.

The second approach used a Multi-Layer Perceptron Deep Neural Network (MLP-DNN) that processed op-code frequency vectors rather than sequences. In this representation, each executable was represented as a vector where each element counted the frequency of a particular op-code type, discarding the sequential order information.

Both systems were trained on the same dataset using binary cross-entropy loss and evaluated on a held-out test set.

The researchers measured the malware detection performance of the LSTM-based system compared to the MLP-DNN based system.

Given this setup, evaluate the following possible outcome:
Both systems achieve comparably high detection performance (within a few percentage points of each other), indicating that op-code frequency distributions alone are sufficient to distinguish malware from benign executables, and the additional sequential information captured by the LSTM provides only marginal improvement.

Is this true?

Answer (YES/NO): NO